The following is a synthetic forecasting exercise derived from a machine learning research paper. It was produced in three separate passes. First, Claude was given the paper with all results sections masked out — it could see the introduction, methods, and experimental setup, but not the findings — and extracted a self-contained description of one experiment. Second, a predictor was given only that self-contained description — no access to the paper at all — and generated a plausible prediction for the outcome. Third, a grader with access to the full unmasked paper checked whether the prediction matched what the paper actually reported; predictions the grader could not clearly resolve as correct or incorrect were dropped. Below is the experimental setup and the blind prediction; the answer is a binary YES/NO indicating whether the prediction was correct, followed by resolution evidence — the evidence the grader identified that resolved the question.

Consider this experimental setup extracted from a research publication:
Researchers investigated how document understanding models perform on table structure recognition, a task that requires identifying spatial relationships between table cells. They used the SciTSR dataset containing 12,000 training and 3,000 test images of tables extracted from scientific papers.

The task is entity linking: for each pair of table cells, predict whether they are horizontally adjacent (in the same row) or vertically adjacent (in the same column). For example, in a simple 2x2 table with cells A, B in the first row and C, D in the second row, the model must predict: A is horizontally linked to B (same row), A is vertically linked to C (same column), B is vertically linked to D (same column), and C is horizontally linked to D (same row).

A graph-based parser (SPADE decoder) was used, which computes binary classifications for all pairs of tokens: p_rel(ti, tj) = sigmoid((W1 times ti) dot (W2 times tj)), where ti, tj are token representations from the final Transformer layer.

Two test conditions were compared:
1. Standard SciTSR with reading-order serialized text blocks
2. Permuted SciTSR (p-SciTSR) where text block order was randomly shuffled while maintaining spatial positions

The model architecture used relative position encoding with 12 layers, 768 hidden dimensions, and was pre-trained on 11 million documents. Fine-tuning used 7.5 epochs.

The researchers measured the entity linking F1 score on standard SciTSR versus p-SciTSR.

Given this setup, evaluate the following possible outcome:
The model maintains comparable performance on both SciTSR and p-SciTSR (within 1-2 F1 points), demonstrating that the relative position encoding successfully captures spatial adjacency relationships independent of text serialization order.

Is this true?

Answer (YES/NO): YES